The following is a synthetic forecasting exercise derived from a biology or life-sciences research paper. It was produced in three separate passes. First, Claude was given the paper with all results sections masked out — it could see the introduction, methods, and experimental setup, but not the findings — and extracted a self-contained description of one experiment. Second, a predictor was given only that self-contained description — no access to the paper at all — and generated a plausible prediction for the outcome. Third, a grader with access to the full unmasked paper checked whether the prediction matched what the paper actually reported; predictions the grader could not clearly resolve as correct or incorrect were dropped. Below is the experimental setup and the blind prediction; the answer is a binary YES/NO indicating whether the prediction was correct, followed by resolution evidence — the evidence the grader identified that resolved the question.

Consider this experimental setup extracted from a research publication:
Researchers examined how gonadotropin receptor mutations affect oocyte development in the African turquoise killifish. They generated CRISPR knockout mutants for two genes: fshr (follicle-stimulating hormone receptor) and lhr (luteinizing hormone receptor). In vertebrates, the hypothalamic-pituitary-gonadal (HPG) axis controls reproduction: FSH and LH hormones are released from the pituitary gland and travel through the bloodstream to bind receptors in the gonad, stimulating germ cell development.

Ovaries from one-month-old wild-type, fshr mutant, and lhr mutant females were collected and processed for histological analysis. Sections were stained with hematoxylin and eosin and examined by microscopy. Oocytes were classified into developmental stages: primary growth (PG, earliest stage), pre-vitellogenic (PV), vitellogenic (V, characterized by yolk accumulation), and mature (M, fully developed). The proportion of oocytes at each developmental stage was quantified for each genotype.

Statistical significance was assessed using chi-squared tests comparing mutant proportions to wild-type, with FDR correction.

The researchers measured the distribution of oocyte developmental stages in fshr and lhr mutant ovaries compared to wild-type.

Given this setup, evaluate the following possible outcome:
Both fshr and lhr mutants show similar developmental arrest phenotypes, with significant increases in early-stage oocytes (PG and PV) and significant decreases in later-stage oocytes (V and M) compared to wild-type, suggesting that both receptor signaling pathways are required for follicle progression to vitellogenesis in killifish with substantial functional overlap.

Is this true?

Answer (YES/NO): NO